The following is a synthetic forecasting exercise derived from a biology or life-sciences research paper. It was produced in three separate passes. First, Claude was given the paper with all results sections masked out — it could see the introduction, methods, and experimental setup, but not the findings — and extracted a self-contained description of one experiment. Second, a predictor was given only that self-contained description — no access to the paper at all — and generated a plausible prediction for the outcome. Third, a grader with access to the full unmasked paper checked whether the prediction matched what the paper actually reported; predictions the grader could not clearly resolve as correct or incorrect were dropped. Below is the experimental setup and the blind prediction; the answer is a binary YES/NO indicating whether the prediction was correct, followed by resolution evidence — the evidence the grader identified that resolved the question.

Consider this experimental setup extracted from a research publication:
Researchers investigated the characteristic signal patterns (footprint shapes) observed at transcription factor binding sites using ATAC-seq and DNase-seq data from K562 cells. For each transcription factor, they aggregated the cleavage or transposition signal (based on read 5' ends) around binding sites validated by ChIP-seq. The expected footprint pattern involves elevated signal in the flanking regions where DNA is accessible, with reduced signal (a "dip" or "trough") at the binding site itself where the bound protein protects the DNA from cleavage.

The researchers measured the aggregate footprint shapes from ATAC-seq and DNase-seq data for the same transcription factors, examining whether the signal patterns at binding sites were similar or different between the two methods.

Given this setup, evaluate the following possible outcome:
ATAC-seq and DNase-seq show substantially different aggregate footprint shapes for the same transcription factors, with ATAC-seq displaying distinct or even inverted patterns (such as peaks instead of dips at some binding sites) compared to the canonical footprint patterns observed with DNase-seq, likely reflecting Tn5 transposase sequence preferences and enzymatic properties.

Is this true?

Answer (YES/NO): NO